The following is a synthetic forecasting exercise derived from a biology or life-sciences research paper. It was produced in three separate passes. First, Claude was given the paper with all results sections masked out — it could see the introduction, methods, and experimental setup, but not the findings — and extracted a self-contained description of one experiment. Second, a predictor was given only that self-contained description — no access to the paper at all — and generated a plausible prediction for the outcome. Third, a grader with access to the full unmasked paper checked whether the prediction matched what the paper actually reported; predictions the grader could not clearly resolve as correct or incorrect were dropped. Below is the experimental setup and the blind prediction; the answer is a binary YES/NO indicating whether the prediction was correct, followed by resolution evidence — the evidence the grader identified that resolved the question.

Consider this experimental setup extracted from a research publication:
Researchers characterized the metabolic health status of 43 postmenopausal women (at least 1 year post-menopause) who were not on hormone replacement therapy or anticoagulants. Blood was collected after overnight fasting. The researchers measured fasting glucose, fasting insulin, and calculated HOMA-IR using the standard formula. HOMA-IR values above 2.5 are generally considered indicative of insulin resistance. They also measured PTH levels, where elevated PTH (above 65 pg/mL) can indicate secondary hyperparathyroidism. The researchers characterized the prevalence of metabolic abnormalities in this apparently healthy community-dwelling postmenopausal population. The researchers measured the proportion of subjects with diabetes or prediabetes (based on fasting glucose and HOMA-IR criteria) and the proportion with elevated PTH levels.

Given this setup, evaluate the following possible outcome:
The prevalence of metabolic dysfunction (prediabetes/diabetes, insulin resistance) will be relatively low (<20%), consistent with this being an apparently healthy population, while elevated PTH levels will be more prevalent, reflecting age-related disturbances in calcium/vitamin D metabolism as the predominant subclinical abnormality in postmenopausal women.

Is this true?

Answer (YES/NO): NO